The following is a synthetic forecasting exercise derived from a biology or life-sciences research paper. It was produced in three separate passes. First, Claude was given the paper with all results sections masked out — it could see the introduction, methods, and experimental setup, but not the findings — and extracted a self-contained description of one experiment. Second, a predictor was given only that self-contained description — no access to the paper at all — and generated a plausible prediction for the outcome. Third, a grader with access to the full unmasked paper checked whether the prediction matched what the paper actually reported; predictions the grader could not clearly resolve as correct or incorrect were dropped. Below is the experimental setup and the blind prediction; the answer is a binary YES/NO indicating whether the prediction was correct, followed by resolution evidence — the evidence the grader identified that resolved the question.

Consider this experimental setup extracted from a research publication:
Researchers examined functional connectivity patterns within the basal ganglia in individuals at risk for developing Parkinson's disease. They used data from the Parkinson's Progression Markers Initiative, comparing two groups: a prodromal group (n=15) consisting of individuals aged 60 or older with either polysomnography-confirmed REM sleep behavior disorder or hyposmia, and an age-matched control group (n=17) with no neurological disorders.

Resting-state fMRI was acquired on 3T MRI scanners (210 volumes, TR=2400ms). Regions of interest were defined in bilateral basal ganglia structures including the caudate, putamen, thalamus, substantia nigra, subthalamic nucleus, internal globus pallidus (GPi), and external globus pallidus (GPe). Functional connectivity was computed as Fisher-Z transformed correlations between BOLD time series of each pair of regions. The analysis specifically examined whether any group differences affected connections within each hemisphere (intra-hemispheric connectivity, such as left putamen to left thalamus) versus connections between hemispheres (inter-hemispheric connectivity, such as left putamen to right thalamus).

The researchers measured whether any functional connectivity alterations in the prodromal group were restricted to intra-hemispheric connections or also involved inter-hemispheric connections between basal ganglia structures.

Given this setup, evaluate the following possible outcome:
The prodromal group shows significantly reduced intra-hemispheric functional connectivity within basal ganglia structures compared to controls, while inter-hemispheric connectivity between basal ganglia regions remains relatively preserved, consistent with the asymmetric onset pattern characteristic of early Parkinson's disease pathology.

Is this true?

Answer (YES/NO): NO